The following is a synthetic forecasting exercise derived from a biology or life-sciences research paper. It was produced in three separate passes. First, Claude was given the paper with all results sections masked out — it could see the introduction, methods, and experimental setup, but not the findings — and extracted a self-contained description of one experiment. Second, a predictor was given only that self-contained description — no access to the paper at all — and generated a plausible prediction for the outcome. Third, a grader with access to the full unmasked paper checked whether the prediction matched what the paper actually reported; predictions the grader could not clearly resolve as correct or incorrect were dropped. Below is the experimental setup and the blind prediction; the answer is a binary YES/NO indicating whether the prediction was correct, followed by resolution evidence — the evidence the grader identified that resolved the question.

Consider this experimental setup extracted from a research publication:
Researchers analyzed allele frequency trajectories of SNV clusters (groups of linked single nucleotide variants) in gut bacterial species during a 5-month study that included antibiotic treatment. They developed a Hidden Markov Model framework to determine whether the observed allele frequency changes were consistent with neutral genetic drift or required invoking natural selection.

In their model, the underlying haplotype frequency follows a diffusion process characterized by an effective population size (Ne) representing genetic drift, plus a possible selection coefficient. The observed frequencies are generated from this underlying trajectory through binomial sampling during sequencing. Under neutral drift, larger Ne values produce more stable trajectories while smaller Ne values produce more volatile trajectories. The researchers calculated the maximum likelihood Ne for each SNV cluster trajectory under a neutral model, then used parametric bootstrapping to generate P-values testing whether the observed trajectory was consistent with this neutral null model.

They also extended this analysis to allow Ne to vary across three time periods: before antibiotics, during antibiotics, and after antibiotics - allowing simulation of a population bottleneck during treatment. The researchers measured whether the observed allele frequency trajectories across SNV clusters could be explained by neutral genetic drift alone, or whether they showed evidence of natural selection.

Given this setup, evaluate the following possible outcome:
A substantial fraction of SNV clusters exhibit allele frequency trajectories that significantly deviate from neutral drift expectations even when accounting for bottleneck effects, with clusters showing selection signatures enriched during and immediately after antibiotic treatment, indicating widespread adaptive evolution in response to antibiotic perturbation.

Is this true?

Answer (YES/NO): YES